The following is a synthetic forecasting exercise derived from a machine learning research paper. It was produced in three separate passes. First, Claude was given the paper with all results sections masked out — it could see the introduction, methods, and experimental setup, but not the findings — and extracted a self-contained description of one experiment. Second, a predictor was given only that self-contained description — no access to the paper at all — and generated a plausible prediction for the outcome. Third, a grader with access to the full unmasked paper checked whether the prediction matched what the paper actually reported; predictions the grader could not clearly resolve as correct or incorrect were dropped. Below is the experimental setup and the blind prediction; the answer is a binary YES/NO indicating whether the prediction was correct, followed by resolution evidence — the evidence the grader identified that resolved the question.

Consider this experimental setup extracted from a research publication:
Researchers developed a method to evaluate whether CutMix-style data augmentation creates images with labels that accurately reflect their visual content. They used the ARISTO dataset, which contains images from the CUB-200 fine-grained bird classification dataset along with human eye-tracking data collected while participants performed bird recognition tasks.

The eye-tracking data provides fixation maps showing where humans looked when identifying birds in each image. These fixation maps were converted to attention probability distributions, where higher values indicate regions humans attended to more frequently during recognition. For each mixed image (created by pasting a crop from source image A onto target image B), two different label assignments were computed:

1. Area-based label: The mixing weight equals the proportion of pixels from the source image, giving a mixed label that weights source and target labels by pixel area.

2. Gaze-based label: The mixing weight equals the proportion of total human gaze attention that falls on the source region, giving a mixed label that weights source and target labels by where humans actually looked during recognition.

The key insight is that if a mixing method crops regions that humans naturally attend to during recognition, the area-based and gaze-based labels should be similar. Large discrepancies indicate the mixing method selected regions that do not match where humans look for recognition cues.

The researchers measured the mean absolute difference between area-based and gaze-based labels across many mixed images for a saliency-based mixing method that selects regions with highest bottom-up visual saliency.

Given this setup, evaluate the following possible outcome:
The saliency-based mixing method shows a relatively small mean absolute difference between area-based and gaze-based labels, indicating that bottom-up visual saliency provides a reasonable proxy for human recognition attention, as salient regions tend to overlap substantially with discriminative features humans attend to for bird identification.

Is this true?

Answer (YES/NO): NO